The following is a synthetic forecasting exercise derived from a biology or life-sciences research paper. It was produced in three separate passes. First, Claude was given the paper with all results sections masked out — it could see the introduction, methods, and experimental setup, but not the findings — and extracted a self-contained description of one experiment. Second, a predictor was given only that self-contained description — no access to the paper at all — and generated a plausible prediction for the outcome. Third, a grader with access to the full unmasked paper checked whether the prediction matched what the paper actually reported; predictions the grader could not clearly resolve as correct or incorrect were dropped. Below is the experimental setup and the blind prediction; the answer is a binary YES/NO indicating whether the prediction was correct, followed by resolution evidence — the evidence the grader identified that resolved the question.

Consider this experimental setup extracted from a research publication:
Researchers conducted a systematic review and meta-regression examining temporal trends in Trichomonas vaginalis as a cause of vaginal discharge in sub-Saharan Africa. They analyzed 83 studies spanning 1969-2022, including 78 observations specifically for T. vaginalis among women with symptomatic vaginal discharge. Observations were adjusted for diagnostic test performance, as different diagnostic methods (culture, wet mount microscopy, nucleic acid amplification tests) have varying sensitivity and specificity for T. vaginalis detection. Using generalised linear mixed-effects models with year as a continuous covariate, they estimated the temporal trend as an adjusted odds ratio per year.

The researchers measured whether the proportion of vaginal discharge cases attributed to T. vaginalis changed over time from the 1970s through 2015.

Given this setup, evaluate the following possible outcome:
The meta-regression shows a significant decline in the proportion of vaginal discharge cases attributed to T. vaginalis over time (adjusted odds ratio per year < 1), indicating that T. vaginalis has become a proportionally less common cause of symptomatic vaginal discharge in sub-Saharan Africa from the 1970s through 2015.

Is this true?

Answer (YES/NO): YES